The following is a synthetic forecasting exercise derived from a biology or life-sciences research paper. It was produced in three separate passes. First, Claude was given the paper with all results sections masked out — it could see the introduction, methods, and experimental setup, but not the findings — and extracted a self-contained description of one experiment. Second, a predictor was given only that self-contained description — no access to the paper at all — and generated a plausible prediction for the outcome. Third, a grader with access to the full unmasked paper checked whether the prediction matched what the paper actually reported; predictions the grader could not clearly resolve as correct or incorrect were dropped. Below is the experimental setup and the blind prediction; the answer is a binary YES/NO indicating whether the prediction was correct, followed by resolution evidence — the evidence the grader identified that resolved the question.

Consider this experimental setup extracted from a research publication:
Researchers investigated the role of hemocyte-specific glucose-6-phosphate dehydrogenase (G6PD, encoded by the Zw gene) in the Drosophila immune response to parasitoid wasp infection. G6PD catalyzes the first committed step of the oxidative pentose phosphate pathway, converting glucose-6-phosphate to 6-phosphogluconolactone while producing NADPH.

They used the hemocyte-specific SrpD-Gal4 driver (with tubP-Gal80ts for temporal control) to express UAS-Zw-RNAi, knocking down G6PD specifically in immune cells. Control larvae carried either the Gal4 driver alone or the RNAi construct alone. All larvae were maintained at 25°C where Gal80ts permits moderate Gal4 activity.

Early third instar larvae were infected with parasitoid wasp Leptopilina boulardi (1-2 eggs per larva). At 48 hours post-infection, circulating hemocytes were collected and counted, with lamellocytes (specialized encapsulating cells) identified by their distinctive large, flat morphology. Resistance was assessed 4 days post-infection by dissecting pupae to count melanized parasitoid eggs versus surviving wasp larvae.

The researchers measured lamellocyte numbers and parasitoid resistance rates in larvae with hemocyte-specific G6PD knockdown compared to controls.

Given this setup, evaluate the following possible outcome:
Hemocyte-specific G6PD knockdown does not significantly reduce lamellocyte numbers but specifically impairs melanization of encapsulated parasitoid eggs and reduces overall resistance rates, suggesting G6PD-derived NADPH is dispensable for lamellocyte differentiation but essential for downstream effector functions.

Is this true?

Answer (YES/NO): NO